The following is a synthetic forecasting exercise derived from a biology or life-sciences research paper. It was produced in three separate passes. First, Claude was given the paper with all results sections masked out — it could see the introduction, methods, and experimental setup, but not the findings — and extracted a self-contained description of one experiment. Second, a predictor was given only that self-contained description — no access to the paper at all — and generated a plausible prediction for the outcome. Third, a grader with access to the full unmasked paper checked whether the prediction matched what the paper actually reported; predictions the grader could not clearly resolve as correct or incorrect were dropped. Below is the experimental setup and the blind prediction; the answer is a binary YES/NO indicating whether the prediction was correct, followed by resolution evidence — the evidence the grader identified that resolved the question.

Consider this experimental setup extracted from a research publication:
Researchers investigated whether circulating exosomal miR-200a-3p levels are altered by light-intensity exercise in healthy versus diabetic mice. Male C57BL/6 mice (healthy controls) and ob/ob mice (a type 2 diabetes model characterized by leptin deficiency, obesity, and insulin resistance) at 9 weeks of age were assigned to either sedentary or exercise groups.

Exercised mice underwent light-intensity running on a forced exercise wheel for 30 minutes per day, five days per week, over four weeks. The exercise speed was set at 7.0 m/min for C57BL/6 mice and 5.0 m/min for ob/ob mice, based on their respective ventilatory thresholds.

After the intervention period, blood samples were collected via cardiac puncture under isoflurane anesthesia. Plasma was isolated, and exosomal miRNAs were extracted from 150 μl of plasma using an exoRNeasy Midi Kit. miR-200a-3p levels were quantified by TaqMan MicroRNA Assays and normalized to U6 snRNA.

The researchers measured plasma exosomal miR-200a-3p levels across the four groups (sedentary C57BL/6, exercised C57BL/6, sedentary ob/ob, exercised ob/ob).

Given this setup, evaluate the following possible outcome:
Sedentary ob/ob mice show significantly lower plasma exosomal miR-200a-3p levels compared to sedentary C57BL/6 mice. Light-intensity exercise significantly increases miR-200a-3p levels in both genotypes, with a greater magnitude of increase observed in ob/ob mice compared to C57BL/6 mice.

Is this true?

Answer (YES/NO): NO